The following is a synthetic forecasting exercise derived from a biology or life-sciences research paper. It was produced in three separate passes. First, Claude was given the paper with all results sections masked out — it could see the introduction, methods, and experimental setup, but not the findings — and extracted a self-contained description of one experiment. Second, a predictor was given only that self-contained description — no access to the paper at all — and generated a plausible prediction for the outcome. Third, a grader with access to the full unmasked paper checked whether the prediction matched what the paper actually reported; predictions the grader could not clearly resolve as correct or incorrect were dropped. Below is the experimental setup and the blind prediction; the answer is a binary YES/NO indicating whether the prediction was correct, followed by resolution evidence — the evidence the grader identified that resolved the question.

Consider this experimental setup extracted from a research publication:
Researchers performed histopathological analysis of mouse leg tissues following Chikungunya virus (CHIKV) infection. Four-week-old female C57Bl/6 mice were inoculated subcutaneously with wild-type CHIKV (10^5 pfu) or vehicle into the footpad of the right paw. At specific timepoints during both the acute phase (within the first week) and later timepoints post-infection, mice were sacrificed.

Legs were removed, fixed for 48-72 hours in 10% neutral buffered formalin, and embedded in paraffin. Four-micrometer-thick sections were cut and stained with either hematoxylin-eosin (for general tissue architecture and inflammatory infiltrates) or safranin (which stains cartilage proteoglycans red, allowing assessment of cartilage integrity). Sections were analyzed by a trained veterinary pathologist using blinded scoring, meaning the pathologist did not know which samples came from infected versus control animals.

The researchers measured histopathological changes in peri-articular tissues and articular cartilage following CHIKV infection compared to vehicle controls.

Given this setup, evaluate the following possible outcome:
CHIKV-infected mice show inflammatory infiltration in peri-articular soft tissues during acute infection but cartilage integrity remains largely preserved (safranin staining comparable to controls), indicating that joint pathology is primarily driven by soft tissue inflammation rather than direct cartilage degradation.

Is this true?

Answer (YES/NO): NO